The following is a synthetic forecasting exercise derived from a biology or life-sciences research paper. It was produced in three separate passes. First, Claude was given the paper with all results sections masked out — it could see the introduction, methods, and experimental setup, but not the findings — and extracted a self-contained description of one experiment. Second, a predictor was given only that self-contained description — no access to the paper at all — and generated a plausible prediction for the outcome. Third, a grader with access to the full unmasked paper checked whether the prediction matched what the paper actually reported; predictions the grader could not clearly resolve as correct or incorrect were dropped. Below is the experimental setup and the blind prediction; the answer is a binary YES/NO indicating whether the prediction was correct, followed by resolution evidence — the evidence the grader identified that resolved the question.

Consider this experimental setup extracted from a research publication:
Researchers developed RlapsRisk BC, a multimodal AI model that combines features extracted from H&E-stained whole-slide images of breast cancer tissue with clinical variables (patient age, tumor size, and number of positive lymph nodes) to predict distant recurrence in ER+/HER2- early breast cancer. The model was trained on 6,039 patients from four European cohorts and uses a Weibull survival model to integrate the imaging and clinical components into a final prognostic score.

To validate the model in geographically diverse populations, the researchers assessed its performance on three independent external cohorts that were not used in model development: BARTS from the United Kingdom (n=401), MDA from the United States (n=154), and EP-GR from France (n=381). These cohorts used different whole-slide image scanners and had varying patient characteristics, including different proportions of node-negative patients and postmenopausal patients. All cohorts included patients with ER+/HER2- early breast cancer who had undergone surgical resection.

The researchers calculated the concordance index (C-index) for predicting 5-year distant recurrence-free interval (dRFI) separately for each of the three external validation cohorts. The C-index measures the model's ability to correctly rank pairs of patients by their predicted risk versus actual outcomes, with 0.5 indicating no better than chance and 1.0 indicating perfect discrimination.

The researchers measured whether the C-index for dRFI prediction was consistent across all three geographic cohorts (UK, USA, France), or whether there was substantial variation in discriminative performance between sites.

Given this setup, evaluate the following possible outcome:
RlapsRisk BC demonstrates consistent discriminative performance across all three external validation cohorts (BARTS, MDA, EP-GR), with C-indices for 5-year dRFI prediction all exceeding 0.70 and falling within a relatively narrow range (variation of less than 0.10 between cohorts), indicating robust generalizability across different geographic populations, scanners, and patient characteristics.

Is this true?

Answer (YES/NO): NO